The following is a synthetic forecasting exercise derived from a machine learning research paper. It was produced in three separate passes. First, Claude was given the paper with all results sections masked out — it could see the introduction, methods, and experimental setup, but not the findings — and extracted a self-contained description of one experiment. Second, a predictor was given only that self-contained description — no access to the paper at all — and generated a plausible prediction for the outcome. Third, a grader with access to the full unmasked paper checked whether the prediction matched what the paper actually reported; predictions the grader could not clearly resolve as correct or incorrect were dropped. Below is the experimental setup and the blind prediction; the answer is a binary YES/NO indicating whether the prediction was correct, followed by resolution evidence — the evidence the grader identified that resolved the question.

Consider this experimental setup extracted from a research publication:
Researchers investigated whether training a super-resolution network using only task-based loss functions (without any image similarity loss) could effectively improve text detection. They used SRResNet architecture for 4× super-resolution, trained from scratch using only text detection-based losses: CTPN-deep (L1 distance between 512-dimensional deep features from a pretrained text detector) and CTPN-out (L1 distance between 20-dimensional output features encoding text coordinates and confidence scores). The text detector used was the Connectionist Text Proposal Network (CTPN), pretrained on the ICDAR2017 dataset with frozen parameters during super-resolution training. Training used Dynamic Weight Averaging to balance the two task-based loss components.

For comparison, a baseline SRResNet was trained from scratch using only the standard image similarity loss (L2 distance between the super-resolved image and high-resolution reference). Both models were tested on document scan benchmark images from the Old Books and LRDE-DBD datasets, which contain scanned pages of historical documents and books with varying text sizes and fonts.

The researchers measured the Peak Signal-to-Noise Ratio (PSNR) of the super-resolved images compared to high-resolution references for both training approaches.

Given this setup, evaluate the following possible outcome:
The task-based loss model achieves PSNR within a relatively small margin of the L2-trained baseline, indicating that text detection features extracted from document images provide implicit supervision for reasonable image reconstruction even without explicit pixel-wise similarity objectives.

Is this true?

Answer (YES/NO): NO